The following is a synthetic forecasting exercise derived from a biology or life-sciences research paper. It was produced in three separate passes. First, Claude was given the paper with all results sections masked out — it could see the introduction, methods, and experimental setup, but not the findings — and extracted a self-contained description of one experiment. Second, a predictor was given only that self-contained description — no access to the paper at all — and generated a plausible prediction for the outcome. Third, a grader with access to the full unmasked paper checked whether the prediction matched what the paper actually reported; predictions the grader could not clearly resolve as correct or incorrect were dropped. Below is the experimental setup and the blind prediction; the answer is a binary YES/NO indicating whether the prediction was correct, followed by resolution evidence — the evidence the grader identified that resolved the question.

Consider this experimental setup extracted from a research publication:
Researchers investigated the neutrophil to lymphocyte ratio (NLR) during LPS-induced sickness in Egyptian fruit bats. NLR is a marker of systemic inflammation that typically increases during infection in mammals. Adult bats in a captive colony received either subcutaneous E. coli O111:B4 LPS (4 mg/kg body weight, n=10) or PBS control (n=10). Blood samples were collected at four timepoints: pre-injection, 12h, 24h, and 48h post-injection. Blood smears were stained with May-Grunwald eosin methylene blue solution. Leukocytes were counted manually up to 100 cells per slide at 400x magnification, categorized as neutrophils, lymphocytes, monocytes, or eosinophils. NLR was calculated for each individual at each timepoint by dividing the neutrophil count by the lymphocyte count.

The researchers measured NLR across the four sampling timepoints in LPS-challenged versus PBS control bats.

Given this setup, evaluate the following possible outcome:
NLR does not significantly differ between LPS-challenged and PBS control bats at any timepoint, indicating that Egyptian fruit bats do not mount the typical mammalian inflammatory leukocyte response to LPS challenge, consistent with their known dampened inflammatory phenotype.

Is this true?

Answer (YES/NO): NO